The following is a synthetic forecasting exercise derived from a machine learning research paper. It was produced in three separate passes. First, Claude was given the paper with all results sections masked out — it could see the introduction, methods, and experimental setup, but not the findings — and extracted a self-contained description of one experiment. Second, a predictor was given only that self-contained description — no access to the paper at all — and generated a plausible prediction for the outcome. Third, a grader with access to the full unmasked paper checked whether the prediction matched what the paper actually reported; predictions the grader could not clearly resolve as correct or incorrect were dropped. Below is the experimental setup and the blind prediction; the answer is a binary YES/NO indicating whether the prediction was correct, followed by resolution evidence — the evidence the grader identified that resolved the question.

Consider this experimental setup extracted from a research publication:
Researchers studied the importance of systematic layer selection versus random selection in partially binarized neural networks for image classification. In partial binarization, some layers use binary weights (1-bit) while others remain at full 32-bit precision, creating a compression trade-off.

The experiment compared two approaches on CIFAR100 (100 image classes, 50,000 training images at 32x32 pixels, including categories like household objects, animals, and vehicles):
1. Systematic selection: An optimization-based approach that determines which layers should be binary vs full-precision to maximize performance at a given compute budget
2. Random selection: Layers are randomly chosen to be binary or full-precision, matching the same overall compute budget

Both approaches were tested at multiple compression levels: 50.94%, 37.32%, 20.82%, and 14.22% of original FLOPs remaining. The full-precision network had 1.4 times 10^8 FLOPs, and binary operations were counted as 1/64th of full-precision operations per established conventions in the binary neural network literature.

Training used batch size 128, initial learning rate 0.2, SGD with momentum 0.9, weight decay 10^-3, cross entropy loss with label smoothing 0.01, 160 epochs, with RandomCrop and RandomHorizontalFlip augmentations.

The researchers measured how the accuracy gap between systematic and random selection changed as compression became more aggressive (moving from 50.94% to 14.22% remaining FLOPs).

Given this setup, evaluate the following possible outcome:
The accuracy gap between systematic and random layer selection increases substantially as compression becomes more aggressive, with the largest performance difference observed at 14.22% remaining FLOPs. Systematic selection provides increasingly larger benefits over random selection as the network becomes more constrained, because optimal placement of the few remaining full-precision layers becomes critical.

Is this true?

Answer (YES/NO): NO